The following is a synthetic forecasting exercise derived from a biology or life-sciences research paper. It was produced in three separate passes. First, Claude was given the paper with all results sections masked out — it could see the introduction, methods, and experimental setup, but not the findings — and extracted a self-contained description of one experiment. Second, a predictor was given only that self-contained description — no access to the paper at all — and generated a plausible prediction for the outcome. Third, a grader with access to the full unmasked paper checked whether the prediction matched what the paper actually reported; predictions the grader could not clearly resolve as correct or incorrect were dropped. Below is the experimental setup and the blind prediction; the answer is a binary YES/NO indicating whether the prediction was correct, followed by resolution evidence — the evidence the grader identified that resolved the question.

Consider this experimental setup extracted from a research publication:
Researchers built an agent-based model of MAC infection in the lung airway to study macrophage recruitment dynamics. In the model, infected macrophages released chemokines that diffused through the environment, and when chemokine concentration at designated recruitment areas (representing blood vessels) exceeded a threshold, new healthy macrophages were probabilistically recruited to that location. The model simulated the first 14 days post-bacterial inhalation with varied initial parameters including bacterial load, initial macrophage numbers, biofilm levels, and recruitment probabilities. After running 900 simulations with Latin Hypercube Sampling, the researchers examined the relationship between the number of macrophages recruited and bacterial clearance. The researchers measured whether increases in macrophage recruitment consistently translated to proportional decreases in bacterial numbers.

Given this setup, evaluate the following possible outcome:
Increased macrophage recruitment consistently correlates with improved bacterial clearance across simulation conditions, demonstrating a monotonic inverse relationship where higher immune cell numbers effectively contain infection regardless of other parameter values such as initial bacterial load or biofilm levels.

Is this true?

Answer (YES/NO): NO